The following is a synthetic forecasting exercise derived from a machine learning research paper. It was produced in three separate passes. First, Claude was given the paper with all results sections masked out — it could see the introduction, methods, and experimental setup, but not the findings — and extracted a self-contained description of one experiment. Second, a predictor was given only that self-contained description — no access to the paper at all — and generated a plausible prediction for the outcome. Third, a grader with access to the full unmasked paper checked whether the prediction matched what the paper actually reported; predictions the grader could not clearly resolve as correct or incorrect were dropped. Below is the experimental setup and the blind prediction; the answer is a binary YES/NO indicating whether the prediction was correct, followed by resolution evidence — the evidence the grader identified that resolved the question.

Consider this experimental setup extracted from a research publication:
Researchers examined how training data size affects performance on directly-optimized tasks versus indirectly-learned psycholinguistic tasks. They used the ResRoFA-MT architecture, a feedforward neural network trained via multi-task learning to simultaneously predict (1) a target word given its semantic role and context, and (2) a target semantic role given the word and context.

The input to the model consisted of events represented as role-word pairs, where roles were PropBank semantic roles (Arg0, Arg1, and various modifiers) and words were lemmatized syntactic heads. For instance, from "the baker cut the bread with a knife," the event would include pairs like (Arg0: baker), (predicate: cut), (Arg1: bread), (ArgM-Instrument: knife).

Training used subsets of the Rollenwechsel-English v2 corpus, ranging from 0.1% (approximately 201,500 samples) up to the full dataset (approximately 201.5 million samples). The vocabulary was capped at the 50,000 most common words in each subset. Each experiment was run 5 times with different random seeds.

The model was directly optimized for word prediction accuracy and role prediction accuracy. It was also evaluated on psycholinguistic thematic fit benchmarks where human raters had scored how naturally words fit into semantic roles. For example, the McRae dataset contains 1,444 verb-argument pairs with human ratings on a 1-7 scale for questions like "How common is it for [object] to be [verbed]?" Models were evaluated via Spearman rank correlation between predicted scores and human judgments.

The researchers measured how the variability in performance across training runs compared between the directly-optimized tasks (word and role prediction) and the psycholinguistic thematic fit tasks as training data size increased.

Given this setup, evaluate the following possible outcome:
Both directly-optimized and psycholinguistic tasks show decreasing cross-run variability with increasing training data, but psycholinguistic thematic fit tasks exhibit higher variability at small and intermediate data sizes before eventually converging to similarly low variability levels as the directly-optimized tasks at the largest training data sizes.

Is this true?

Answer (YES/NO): NO